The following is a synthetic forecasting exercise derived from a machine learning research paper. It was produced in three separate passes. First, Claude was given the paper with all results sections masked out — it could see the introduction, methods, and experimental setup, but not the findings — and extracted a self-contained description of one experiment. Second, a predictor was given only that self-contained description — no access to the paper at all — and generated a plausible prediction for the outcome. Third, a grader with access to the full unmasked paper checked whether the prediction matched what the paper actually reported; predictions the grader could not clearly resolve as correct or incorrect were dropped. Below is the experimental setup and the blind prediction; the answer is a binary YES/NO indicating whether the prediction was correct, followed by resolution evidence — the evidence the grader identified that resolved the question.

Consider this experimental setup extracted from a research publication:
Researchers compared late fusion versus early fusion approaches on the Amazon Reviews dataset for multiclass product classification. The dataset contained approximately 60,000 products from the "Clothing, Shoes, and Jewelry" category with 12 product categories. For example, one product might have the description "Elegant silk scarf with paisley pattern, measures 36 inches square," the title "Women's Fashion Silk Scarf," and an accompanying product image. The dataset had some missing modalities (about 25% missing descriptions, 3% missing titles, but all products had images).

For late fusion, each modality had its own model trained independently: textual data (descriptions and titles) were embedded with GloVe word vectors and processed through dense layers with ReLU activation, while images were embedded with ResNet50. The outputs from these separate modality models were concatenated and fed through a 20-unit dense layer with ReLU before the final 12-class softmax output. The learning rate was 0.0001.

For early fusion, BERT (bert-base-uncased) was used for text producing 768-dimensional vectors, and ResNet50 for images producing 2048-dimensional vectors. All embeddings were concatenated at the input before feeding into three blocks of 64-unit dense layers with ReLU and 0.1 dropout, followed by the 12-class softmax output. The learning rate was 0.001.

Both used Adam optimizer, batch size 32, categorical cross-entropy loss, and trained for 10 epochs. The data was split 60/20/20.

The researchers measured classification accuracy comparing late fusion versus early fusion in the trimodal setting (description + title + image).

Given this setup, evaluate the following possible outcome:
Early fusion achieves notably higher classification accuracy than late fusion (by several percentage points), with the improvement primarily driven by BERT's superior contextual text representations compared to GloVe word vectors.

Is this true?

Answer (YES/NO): NO